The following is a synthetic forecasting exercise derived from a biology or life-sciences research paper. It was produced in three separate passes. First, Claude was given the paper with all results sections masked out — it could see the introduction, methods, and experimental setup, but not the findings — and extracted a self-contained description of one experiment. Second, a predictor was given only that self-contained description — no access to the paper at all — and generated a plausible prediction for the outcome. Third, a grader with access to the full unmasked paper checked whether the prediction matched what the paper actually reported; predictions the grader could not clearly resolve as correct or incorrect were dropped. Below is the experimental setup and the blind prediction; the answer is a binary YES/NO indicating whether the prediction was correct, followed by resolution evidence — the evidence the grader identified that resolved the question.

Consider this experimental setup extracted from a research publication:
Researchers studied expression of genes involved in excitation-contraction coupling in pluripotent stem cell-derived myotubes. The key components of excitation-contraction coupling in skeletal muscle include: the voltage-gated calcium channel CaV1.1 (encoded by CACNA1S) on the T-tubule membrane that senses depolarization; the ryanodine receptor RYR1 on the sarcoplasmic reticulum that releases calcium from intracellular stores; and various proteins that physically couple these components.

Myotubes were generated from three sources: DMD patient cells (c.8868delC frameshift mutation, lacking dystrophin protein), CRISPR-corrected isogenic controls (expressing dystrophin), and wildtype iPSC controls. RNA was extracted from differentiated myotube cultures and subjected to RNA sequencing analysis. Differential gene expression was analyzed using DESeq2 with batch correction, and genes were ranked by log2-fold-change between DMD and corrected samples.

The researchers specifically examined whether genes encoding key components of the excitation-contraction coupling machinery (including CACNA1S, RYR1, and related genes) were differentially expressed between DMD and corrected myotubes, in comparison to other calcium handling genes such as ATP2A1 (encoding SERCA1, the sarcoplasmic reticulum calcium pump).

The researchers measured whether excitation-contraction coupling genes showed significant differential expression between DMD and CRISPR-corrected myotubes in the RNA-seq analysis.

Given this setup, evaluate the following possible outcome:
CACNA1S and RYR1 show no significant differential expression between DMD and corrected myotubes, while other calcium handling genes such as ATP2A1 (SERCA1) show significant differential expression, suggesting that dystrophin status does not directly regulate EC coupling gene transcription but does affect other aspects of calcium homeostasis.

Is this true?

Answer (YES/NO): NO